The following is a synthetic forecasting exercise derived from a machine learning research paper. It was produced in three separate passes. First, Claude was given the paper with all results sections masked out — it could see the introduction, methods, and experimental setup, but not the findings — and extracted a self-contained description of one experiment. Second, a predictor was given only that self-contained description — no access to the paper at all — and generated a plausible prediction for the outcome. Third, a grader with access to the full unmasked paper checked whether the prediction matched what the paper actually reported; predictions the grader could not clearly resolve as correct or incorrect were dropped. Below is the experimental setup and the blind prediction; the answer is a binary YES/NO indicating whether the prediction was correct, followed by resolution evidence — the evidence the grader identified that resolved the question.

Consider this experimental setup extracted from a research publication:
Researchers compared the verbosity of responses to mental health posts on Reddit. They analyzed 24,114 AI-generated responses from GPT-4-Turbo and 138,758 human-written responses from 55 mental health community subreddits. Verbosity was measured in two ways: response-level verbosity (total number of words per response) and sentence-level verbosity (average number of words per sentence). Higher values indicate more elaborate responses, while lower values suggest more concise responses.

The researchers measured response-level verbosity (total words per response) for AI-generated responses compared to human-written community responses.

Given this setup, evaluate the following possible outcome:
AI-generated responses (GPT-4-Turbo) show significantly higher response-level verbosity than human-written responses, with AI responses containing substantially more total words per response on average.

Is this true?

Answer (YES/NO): YES